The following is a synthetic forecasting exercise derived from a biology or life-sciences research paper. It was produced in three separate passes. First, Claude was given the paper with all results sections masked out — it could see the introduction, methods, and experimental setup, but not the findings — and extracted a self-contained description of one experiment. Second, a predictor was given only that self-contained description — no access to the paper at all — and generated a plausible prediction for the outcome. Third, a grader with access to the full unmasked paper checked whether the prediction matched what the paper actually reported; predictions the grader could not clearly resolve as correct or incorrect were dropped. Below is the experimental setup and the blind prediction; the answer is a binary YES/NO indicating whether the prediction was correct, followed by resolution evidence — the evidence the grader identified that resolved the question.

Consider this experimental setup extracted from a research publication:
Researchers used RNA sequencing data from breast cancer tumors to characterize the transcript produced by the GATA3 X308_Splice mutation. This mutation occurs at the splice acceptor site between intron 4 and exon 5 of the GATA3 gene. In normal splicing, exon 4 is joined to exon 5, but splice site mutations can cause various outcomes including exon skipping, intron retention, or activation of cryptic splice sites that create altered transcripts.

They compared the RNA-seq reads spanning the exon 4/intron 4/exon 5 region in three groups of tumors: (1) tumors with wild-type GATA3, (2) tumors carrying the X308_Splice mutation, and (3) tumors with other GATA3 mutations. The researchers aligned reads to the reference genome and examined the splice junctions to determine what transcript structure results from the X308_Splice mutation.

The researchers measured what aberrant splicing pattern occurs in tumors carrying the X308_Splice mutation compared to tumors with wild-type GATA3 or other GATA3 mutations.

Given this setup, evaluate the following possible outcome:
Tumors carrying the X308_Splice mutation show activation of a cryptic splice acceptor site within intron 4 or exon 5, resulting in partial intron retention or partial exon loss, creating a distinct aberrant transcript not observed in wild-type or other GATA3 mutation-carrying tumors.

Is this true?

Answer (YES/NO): YES